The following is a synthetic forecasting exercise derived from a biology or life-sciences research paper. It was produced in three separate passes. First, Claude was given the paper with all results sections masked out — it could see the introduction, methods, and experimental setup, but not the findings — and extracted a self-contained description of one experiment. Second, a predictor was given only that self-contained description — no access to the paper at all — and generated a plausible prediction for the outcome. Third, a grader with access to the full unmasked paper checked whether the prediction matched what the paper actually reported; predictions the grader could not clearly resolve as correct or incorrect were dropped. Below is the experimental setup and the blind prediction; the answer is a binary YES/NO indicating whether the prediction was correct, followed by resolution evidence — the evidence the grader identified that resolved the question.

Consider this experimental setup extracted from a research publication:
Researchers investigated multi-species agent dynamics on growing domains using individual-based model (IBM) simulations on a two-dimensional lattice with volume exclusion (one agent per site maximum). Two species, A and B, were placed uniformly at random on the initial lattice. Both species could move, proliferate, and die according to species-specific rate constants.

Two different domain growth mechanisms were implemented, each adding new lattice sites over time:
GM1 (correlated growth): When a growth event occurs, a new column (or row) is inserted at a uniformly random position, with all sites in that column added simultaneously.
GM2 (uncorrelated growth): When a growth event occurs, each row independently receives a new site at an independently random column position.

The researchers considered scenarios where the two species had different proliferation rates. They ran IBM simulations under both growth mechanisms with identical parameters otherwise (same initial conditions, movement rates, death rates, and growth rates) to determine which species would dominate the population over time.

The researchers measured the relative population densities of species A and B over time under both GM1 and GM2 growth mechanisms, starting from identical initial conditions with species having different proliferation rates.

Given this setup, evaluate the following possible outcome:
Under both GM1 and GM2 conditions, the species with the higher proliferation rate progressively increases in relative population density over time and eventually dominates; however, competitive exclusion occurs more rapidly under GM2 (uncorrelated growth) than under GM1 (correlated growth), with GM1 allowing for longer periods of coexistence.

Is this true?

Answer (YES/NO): NO